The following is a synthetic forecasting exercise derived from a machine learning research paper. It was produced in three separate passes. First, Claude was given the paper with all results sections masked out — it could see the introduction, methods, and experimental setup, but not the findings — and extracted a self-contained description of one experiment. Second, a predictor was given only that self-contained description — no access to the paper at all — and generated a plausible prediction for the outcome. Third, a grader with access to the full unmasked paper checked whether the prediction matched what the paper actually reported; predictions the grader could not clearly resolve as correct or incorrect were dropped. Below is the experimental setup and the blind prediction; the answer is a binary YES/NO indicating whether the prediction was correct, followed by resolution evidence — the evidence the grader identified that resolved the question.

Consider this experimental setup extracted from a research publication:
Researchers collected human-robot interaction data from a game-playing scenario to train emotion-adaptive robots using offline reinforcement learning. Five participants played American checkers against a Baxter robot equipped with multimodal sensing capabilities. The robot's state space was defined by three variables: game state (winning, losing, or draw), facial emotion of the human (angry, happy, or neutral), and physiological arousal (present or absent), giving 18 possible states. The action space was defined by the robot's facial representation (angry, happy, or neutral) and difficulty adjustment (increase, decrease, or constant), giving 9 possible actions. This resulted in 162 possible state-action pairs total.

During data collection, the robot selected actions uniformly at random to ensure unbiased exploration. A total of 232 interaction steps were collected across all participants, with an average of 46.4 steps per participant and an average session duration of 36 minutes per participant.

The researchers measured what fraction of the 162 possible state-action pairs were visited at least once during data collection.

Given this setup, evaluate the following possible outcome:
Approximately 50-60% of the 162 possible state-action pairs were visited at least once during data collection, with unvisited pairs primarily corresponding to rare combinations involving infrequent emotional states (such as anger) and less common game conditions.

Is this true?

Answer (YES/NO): NO